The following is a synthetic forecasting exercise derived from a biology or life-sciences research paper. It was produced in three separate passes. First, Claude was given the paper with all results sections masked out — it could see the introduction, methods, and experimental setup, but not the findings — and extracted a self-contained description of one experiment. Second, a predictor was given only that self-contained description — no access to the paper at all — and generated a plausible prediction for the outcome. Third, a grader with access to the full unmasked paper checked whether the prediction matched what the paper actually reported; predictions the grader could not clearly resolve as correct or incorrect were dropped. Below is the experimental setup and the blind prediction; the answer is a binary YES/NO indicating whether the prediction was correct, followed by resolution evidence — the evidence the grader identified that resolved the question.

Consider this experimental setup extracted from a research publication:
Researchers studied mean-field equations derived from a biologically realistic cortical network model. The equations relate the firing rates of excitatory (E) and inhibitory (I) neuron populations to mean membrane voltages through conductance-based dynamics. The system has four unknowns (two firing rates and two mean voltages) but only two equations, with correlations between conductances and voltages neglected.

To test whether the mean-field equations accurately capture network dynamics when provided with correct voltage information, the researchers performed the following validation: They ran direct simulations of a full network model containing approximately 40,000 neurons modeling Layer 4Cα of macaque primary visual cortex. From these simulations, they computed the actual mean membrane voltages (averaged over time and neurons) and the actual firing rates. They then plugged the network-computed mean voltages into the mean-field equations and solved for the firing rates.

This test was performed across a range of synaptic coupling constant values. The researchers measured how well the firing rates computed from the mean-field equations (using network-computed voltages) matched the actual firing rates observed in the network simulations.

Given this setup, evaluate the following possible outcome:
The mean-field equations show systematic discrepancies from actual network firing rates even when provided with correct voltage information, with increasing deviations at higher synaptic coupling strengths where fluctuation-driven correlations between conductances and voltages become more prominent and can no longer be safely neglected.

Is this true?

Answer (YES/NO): NO